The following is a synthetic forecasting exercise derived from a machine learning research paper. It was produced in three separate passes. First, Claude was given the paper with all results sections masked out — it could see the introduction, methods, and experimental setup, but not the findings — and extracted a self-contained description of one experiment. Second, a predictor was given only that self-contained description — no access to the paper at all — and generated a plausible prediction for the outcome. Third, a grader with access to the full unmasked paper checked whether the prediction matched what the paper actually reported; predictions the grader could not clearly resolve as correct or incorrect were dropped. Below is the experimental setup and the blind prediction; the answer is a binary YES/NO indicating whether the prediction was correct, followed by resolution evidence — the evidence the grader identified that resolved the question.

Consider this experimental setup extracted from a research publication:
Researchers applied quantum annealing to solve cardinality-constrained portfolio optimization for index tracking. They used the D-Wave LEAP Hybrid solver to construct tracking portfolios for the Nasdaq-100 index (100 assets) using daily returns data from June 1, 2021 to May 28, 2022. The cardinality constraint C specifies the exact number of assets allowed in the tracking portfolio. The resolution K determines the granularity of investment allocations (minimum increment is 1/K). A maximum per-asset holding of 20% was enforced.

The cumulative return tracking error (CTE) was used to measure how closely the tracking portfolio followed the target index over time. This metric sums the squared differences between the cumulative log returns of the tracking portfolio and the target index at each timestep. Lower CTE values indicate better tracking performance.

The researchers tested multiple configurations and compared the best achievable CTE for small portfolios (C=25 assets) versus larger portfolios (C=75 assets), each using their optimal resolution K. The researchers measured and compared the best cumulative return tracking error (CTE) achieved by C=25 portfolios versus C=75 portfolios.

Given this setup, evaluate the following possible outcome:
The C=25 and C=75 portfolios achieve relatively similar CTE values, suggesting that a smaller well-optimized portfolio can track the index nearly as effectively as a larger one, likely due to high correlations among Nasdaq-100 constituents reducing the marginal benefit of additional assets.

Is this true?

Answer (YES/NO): YES